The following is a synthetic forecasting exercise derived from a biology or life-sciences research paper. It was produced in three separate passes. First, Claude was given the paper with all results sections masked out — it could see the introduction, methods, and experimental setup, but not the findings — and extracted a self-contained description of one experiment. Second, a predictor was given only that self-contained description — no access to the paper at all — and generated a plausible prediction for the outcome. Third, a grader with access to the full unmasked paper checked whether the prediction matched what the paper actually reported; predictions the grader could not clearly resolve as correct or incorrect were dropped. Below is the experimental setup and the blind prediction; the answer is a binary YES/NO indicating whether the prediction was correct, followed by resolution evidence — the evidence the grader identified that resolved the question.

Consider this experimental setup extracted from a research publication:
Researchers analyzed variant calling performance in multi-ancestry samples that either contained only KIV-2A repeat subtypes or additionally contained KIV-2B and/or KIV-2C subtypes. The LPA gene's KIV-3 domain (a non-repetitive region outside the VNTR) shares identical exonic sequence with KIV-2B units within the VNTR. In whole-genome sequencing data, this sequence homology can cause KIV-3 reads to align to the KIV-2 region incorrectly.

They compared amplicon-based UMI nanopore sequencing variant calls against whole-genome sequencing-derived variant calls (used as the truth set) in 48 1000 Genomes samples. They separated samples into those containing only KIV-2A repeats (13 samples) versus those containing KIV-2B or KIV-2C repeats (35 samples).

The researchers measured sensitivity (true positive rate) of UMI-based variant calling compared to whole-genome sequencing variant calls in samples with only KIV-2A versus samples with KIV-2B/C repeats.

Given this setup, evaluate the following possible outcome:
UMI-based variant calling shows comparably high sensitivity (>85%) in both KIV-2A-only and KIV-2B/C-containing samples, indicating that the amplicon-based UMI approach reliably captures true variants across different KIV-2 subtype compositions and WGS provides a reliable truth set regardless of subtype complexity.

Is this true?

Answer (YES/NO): NO